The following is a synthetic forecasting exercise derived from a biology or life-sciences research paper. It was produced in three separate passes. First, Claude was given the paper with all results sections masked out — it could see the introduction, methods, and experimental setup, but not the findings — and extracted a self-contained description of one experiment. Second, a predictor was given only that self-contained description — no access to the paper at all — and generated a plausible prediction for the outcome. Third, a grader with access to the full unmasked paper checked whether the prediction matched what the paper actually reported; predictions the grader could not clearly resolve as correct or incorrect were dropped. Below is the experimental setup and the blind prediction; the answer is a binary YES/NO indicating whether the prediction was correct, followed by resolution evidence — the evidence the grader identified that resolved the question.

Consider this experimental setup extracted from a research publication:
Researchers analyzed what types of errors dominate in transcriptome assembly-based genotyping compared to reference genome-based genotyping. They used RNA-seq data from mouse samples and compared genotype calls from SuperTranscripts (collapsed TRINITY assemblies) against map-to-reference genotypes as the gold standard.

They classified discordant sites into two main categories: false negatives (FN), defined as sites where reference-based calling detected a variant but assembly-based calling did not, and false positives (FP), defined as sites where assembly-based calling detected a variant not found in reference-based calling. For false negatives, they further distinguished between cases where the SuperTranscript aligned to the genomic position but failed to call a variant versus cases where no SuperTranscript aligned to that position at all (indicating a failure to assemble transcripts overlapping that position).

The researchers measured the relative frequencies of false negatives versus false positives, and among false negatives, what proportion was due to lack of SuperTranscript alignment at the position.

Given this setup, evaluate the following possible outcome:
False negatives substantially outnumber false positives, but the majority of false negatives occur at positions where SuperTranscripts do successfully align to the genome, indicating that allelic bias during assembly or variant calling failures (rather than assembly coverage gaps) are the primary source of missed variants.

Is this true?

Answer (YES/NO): NO